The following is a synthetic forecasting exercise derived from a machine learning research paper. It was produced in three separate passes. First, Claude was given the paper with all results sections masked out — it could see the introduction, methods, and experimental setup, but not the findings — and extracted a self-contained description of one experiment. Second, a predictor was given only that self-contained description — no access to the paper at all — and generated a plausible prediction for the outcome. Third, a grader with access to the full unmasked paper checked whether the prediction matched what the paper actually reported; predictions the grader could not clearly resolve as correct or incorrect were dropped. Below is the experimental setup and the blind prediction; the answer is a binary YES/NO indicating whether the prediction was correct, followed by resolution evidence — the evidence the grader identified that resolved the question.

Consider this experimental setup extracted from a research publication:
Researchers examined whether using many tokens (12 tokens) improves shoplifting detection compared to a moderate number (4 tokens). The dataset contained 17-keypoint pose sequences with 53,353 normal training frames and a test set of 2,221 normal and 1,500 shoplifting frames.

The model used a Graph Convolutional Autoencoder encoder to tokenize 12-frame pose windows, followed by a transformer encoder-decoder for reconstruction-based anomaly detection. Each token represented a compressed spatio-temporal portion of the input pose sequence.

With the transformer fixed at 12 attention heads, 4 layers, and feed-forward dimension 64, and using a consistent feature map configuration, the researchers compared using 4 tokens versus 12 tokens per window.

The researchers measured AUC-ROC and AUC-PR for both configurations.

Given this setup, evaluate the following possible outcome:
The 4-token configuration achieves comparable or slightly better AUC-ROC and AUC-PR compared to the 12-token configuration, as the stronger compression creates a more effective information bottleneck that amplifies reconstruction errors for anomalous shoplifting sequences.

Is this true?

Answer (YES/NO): NO